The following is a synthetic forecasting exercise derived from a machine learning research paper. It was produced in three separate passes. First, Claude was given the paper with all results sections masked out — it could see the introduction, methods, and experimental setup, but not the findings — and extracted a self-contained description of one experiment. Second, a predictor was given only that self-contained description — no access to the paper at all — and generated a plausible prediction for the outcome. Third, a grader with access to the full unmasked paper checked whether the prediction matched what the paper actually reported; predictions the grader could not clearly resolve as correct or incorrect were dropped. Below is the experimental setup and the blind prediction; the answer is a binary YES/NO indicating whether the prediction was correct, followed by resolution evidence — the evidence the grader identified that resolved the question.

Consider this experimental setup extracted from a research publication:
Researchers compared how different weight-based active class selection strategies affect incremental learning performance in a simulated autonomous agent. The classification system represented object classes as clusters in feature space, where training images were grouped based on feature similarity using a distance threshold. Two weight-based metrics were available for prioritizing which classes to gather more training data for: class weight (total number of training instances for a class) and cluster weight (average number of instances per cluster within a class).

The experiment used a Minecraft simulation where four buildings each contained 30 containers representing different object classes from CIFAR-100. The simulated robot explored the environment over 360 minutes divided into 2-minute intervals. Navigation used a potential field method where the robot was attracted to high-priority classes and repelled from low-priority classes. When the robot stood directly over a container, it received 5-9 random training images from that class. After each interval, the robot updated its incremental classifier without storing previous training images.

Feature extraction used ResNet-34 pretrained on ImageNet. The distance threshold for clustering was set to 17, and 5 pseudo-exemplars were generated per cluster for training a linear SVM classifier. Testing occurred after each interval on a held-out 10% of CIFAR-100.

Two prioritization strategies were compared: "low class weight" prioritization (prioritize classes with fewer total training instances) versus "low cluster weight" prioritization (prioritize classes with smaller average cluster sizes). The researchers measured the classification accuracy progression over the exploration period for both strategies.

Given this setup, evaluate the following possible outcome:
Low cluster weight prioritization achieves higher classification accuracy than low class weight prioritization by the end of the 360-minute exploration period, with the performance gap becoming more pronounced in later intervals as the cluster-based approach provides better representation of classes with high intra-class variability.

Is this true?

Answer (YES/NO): NO